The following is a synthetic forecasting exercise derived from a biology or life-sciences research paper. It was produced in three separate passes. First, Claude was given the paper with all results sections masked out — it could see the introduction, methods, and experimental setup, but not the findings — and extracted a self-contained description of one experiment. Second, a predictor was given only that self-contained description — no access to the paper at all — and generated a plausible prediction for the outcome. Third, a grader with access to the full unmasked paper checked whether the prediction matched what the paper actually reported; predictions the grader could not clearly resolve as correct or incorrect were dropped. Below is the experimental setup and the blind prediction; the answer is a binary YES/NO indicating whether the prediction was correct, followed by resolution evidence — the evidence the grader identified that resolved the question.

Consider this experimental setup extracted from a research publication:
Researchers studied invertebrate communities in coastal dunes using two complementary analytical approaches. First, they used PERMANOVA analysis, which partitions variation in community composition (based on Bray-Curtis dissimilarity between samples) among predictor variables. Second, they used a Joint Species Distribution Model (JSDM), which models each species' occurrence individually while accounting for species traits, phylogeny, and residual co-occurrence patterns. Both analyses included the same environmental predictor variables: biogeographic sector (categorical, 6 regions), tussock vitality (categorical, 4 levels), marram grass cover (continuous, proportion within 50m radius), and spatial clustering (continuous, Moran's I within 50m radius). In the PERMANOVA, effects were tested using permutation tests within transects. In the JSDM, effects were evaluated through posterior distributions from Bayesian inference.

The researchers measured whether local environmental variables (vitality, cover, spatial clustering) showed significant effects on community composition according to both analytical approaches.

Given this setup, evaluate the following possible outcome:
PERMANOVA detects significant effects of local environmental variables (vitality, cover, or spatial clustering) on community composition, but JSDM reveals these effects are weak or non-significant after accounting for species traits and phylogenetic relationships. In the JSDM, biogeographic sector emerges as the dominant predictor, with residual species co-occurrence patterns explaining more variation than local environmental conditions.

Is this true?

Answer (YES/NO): NO